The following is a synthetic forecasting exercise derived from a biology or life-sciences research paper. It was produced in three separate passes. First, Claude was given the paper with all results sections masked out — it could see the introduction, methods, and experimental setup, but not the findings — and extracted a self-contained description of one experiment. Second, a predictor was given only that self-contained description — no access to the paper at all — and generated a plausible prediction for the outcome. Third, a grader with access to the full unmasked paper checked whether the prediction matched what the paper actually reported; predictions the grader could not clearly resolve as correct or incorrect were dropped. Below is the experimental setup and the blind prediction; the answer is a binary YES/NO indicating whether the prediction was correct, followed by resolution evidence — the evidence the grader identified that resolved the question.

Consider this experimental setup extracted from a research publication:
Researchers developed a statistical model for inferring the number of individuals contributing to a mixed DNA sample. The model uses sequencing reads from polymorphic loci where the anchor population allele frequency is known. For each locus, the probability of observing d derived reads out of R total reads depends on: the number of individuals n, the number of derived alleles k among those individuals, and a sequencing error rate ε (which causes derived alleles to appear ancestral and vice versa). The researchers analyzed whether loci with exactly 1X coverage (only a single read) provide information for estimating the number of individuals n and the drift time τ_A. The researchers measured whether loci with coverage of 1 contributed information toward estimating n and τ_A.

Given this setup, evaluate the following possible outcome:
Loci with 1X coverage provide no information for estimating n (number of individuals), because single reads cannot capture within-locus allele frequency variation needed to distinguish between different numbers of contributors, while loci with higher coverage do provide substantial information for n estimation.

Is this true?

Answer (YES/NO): YES